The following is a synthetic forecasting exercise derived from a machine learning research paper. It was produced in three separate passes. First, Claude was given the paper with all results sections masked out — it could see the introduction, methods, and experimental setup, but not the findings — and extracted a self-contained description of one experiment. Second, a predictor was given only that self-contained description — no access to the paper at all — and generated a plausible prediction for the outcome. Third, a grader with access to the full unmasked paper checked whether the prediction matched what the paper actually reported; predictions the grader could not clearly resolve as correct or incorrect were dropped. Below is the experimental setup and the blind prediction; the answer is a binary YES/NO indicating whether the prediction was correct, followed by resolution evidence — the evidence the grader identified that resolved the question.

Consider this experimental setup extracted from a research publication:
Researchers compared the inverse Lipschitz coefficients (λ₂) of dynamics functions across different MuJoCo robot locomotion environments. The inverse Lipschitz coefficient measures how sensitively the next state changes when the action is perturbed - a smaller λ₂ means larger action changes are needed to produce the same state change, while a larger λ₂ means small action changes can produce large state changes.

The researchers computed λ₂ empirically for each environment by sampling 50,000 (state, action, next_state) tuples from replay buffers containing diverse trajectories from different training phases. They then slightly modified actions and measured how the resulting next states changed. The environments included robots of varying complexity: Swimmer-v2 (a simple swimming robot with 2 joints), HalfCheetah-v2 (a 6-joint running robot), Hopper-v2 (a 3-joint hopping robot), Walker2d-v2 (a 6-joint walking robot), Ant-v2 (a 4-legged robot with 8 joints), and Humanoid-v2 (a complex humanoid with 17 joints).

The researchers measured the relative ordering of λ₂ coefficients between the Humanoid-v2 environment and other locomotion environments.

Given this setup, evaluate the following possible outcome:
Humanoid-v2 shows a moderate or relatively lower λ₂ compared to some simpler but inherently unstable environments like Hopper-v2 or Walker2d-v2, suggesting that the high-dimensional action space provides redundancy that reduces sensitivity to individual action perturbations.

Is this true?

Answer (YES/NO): YES